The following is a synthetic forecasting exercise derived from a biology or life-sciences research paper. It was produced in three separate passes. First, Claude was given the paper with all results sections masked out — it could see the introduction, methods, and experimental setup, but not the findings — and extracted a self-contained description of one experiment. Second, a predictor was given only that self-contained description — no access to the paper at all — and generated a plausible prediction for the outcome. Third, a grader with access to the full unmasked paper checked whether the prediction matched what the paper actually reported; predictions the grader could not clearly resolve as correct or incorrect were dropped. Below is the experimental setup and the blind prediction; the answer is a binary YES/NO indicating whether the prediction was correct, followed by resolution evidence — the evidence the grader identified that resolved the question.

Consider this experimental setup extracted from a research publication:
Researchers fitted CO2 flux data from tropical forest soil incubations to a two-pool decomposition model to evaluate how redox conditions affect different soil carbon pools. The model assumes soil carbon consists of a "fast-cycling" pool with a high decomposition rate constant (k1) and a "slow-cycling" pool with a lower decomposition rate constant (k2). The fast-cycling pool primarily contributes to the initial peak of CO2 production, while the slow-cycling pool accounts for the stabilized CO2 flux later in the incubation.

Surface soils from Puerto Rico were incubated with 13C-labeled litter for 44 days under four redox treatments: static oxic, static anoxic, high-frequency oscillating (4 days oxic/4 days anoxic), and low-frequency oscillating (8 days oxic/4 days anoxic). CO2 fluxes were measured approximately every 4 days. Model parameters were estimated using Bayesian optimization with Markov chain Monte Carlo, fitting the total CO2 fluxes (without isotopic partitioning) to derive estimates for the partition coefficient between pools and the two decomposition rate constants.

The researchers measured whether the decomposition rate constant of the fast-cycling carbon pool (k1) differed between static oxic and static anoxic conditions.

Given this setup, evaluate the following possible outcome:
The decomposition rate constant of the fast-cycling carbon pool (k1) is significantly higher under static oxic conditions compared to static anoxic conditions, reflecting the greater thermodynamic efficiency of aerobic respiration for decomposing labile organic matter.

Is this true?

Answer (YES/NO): NO